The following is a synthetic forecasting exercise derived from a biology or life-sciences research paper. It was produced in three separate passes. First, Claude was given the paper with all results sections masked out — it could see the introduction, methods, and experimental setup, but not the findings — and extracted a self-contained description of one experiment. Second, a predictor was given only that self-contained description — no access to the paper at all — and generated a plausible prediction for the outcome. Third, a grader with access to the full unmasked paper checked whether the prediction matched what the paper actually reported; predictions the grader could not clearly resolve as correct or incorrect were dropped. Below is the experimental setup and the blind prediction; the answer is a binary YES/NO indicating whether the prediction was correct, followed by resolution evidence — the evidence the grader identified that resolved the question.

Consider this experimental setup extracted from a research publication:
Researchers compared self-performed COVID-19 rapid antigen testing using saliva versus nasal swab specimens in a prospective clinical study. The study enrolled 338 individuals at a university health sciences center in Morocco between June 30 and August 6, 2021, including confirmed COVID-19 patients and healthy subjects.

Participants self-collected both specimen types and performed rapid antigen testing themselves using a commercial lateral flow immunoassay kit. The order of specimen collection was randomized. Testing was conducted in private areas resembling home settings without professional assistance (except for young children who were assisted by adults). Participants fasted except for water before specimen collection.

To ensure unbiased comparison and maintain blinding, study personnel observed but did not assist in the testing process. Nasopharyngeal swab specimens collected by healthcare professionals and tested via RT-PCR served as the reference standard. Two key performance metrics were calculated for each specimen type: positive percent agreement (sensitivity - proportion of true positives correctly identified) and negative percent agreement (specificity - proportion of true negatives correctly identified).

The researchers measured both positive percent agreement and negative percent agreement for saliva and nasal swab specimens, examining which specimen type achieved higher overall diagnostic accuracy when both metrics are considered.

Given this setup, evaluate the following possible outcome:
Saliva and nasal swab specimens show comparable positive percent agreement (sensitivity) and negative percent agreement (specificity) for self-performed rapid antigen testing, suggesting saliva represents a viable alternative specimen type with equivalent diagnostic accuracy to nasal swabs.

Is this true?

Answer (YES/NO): YES